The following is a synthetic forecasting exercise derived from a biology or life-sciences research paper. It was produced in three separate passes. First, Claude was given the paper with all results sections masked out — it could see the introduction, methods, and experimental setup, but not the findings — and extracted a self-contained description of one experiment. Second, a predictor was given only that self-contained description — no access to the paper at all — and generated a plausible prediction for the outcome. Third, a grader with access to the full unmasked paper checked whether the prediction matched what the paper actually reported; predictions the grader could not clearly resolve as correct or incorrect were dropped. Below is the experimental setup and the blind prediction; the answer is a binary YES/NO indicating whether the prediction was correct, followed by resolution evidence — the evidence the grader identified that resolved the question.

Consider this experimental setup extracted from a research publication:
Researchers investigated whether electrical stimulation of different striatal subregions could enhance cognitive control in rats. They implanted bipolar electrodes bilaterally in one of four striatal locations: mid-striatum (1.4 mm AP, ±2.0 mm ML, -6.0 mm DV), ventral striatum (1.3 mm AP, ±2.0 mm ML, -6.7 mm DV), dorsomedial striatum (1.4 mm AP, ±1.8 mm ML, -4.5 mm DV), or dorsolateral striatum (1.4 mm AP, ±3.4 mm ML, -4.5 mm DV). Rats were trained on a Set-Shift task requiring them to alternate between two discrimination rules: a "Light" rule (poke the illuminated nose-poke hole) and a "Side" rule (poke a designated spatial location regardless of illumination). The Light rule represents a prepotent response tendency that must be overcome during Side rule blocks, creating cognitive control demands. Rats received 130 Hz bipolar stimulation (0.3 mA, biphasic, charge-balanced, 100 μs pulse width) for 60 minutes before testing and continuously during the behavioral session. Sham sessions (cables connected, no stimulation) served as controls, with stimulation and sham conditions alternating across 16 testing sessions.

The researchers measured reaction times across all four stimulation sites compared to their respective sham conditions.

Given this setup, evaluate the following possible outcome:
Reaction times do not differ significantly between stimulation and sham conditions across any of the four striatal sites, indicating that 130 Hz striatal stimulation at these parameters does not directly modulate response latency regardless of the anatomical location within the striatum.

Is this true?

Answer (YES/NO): NO